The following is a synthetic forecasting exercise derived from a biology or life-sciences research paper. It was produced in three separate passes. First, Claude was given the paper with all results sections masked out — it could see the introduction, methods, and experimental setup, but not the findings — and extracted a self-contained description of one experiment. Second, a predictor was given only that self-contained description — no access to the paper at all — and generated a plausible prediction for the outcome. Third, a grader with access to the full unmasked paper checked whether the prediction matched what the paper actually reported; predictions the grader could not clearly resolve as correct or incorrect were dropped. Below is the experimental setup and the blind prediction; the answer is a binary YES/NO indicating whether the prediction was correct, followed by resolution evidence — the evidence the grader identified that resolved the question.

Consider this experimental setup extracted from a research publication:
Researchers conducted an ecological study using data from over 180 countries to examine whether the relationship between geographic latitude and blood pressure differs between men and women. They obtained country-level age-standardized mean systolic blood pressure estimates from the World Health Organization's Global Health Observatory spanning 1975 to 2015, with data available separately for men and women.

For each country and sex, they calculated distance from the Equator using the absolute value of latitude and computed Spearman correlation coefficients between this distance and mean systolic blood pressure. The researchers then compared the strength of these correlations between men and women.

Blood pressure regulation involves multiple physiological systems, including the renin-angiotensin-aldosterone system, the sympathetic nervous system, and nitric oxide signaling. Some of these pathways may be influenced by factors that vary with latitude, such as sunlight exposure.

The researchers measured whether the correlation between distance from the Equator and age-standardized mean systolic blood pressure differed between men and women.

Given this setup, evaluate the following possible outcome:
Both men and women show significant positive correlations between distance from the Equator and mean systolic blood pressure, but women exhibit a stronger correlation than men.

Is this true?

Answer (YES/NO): NO